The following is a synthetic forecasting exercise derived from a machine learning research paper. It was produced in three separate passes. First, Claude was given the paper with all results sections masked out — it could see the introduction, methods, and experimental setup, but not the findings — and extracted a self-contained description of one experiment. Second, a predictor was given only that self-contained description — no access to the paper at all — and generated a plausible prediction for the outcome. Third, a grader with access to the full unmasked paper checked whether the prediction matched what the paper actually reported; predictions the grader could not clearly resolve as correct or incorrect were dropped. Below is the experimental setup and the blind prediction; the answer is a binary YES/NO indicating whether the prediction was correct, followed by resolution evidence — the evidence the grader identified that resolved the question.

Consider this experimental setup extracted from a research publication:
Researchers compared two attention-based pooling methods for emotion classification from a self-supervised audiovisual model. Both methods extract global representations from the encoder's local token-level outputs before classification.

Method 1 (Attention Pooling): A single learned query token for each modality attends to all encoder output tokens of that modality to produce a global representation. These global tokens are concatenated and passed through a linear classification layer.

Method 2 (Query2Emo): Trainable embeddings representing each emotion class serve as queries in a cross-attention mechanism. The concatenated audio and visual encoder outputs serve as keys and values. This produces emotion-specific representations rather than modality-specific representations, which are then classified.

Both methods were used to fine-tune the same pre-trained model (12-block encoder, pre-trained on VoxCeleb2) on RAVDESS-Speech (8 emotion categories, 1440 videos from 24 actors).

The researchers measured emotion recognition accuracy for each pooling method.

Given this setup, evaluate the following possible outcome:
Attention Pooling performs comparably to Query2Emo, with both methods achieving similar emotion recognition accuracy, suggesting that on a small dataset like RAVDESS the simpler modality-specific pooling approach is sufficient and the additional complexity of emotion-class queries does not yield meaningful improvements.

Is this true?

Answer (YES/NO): NO